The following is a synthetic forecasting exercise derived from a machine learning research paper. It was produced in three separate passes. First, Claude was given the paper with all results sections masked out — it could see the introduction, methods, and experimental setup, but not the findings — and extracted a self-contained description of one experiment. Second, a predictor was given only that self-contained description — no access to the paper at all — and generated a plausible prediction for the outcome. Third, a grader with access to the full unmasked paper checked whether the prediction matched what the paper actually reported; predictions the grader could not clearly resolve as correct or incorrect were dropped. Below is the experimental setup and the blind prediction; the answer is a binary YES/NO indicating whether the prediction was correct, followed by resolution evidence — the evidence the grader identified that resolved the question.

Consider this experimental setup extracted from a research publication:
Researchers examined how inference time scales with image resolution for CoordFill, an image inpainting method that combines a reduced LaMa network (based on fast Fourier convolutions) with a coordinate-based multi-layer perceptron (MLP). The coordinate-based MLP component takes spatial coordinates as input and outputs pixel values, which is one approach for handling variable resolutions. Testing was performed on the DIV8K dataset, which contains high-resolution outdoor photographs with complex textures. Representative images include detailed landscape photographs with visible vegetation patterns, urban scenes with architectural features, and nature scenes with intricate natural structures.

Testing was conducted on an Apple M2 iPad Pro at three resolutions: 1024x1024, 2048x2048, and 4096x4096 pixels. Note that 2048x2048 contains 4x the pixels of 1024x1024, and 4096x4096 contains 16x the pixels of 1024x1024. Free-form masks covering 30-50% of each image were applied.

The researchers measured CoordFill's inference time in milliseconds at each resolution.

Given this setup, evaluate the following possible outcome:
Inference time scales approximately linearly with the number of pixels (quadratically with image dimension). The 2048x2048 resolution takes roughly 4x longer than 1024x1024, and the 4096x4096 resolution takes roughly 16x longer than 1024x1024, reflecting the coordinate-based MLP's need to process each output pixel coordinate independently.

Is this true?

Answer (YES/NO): NO